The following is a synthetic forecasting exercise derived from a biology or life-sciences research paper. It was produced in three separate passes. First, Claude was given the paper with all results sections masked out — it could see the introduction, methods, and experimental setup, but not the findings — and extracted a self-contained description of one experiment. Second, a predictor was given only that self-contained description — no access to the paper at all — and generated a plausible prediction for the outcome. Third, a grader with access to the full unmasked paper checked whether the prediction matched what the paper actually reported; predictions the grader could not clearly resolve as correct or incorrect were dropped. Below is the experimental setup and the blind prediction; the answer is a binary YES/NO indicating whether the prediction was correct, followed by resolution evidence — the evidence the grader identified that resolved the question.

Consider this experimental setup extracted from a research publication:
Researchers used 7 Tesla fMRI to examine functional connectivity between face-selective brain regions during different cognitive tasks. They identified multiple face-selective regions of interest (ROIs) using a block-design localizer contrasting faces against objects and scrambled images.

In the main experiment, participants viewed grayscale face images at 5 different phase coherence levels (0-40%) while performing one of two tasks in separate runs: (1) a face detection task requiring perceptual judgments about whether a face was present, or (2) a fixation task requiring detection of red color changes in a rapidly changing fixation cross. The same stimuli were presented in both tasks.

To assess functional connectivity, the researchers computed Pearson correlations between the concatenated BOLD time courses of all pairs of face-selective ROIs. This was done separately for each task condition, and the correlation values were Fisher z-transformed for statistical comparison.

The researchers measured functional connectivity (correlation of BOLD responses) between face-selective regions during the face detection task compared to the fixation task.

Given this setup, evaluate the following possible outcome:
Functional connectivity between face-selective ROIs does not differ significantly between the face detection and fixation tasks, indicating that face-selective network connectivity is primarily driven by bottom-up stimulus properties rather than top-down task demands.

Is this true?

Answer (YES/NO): NO